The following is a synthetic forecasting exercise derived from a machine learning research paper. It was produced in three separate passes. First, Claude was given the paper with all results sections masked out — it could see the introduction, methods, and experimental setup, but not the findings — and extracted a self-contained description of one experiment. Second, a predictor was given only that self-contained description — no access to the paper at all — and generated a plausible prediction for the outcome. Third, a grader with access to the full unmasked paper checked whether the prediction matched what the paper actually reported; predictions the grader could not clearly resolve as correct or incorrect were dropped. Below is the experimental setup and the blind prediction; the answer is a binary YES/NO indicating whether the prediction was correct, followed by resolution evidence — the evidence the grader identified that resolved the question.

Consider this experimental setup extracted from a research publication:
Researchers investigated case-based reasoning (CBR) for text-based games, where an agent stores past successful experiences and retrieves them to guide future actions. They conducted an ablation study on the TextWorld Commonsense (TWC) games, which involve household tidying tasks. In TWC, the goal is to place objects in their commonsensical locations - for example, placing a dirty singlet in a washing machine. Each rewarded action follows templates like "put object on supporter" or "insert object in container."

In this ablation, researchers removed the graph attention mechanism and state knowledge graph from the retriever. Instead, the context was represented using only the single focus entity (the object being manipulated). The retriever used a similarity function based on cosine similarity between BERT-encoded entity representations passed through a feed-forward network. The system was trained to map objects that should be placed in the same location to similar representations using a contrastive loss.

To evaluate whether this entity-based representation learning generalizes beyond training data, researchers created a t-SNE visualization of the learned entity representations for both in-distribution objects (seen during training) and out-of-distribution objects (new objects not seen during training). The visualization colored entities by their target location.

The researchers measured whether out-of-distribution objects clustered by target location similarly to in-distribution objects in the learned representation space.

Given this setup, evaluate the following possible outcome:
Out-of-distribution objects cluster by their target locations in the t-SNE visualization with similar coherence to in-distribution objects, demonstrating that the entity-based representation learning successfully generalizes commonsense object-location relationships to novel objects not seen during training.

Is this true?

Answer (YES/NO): YES